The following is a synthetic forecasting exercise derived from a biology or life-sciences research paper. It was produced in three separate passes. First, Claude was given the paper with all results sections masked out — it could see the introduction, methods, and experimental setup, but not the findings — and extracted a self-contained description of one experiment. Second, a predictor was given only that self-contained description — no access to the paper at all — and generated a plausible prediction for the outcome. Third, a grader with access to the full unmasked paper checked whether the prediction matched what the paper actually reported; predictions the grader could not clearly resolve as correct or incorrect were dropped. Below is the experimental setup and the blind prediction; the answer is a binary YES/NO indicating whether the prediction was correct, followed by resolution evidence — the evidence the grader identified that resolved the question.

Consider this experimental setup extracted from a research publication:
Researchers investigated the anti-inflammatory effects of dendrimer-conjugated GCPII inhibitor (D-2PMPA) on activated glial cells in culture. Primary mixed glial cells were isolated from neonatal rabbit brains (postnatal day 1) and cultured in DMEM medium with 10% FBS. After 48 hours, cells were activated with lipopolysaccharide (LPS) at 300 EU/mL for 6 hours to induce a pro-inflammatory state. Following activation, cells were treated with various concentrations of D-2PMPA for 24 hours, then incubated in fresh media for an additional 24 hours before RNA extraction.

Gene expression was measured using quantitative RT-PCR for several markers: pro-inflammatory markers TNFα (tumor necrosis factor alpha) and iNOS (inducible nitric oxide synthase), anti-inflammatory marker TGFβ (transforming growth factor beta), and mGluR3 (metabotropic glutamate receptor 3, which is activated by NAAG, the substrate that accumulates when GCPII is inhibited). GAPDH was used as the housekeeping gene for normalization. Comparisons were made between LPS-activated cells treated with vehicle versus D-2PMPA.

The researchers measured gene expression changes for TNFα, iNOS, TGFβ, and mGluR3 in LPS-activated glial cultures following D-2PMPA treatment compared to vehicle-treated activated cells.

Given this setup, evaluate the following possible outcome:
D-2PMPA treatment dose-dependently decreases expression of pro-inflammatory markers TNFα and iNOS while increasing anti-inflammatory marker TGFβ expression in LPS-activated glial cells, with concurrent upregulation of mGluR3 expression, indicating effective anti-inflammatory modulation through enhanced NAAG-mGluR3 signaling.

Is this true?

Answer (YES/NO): NO